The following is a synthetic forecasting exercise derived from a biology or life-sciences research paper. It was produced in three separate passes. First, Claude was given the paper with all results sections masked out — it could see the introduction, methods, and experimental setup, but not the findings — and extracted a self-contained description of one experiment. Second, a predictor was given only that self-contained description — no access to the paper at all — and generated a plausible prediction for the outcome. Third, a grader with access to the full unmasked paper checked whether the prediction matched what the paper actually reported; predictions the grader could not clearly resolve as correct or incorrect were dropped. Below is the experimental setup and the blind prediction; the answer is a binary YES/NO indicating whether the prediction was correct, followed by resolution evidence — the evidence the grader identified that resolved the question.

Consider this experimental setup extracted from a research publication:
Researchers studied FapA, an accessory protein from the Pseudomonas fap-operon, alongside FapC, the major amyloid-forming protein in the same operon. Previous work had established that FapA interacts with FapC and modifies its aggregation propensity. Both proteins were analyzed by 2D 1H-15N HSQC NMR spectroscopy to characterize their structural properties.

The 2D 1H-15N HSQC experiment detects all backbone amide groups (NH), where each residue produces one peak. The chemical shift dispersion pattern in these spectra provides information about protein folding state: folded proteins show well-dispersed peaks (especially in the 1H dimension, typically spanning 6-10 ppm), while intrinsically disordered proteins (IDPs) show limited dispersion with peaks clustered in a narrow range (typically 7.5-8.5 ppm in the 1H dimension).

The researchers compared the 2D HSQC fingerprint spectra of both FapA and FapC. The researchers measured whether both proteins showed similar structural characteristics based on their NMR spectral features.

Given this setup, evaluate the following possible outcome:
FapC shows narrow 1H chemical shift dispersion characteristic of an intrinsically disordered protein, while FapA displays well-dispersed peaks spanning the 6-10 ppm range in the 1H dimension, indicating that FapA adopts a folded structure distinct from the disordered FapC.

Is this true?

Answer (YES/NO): NO